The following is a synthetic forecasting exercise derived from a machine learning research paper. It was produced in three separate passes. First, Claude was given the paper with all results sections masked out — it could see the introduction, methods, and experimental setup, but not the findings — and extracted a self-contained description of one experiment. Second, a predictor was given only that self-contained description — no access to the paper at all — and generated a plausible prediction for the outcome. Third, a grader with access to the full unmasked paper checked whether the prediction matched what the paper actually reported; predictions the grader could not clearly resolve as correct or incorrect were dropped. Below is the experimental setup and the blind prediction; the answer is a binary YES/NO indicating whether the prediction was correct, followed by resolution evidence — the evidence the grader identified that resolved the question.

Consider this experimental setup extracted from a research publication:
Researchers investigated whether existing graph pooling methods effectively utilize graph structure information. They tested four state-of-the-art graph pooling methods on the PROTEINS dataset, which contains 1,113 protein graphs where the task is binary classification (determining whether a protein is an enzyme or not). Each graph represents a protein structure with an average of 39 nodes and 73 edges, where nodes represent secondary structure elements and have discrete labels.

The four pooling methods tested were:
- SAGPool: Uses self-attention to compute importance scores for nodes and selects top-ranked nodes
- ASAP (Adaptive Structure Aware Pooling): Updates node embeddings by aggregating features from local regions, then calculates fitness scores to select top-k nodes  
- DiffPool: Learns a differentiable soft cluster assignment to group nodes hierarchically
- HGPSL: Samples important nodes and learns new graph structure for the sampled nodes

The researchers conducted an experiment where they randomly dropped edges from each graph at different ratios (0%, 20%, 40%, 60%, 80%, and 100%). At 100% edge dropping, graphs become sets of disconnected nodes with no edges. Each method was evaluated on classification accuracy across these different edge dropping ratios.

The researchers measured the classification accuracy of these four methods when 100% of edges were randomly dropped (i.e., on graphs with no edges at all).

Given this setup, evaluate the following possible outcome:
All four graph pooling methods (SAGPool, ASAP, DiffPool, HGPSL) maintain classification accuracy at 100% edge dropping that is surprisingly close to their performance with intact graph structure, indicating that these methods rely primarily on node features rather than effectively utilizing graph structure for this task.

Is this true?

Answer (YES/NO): YES